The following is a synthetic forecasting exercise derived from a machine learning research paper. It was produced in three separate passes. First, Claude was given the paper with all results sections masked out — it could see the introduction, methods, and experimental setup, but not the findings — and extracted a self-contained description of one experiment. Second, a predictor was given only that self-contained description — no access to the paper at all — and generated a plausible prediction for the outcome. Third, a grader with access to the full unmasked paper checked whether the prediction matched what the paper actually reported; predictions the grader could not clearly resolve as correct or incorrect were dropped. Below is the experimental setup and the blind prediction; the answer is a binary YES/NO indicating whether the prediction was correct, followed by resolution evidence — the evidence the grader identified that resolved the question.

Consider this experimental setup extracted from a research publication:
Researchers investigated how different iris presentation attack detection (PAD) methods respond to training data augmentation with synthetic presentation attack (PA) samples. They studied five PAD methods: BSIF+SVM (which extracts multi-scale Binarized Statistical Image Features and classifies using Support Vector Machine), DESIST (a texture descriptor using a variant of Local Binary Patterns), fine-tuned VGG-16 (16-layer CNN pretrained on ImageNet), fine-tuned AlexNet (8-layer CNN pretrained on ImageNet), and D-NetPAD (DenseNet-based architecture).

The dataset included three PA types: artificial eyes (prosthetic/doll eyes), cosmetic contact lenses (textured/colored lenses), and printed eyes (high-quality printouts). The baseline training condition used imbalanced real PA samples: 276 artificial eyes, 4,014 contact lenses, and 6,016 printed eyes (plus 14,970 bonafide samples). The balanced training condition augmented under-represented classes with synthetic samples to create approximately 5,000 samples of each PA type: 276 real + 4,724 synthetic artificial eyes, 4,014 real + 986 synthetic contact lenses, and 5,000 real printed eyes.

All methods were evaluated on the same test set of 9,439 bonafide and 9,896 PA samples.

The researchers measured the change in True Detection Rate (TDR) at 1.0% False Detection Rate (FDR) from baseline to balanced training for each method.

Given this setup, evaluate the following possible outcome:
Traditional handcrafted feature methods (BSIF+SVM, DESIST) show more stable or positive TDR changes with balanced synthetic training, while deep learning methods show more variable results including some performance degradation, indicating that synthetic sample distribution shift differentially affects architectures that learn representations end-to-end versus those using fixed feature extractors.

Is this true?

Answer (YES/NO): NO